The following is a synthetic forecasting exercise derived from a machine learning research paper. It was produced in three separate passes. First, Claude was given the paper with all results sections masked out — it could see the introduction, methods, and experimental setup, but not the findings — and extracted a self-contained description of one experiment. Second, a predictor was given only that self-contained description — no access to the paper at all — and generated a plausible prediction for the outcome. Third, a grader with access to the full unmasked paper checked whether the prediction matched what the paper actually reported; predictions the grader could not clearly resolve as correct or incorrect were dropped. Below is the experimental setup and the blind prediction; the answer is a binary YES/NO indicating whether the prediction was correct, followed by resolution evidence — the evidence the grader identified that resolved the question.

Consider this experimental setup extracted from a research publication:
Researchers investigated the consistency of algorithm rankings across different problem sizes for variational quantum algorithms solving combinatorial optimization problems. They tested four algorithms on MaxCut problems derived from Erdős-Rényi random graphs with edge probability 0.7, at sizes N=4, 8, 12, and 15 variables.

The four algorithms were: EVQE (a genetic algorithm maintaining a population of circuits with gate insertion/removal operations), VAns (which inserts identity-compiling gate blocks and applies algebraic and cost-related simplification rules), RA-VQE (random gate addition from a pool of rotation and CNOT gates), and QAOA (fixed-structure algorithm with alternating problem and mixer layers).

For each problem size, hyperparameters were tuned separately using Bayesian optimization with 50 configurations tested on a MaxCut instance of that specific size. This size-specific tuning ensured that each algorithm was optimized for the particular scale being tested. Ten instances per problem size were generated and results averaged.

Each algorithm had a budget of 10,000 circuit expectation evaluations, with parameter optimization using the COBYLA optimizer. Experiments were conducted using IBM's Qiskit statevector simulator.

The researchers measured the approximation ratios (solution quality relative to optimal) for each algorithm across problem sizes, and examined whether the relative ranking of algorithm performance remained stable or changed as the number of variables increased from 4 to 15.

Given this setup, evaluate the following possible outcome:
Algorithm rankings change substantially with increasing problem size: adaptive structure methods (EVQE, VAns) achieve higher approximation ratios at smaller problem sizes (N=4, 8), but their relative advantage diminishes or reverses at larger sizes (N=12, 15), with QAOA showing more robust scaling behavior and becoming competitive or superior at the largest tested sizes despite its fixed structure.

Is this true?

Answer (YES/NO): YES